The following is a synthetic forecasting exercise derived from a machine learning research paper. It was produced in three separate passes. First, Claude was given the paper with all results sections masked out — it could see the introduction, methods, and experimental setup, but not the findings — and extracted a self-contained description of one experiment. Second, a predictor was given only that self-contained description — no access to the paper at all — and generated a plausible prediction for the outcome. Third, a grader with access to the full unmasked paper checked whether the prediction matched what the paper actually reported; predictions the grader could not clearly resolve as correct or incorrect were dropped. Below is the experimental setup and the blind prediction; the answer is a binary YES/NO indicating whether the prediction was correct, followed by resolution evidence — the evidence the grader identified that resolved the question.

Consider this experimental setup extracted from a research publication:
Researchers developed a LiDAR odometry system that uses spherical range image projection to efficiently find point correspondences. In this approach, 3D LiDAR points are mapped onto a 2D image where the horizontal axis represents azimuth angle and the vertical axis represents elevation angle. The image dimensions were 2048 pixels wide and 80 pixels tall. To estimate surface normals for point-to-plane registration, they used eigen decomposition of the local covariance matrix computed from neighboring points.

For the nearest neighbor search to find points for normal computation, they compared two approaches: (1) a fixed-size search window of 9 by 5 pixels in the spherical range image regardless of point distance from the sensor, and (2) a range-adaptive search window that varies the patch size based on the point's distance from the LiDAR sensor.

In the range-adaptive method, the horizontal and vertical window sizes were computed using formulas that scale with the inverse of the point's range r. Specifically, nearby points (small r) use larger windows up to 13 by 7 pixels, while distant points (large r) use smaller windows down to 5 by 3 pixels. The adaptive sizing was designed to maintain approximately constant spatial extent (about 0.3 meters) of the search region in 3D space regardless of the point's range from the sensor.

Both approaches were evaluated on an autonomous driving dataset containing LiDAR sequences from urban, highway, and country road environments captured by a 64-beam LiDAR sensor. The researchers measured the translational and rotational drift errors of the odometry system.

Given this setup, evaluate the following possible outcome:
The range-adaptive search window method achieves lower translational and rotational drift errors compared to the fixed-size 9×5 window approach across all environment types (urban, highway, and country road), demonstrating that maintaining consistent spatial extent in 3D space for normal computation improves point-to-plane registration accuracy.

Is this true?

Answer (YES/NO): NO